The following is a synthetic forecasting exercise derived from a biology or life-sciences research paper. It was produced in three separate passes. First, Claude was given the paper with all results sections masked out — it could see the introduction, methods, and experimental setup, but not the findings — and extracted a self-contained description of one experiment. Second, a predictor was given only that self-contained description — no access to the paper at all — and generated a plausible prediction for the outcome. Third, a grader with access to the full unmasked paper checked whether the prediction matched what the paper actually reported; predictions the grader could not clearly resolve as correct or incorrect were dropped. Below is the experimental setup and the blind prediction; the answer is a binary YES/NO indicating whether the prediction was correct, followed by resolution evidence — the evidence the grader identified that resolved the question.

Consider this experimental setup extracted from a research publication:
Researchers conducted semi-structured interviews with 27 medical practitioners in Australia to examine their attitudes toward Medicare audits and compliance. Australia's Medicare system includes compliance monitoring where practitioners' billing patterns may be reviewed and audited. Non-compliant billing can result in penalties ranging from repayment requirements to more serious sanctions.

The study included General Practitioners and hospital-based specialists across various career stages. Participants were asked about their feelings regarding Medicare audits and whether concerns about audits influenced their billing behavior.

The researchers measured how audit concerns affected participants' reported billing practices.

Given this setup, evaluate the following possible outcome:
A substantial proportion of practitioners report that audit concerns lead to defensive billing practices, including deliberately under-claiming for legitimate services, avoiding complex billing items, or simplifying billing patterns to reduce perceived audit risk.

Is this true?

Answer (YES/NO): YES